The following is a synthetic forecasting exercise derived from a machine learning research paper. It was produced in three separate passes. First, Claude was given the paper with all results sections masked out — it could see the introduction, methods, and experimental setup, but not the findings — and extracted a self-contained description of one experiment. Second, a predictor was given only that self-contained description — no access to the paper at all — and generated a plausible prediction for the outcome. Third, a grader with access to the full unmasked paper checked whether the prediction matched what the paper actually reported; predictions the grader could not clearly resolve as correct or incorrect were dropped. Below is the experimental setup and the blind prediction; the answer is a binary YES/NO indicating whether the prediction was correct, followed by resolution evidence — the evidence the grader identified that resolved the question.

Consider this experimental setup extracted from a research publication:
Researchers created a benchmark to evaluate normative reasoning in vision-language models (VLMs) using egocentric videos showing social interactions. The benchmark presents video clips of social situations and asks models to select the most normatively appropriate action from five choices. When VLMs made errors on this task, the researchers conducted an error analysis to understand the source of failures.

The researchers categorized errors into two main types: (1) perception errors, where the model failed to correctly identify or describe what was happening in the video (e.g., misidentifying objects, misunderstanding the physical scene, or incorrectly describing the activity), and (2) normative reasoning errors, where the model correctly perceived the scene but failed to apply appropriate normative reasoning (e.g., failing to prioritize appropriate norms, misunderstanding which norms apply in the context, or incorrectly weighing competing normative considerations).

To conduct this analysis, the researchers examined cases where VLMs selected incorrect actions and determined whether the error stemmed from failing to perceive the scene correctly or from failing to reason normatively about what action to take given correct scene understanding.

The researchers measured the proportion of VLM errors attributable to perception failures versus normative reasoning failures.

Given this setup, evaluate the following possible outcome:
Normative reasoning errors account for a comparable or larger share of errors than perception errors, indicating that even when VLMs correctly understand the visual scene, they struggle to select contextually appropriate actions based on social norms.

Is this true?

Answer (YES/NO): YES